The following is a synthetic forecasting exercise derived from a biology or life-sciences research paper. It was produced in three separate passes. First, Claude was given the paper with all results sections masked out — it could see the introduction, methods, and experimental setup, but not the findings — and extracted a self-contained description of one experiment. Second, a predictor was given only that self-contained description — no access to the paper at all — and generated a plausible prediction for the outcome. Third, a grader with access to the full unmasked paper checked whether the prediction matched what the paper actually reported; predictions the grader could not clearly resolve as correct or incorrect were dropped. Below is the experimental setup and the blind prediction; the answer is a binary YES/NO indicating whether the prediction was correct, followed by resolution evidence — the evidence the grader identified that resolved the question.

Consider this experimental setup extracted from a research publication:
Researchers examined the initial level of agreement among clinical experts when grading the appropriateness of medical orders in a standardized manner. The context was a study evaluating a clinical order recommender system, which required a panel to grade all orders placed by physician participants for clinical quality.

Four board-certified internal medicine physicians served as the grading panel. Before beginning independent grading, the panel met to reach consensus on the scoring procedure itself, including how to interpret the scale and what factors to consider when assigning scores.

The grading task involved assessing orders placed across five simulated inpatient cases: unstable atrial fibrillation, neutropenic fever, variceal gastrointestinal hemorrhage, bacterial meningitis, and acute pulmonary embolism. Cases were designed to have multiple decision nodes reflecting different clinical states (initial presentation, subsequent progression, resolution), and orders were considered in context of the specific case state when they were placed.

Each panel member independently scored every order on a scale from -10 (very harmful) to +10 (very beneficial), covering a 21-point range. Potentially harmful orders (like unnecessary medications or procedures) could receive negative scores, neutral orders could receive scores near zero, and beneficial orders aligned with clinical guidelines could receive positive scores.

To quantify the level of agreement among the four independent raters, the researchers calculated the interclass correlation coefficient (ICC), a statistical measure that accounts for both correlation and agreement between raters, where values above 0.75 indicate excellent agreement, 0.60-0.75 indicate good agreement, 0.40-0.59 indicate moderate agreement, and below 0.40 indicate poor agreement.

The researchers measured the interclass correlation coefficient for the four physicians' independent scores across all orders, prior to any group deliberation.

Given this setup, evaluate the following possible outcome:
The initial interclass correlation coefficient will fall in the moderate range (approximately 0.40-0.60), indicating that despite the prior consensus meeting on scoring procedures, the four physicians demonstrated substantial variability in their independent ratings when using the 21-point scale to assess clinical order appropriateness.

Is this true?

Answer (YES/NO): YES